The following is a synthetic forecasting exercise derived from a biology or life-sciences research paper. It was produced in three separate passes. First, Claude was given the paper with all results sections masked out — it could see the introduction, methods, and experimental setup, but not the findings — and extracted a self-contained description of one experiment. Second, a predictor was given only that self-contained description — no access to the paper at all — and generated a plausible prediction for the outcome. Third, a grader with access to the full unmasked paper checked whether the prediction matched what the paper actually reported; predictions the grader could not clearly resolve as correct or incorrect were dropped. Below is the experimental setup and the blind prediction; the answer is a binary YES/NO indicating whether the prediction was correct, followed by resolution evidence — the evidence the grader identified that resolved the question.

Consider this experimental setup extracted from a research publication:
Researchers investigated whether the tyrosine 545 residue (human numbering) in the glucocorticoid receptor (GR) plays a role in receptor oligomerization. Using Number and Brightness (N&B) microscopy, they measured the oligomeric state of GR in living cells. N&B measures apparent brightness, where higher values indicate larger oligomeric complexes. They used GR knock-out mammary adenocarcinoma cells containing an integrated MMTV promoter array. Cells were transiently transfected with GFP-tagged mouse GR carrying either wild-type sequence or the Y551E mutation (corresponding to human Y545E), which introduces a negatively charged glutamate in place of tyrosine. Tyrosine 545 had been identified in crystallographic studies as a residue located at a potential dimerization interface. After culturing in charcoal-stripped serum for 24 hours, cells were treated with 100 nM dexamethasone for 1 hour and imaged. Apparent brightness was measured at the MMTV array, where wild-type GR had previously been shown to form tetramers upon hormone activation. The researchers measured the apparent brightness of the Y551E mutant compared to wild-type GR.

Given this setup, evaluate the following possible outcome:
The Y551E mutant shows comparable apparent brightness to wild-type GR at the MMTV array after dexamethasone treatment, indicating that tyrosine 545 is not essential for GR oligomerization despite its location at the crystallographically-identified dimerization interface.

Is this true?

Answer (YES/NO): NO